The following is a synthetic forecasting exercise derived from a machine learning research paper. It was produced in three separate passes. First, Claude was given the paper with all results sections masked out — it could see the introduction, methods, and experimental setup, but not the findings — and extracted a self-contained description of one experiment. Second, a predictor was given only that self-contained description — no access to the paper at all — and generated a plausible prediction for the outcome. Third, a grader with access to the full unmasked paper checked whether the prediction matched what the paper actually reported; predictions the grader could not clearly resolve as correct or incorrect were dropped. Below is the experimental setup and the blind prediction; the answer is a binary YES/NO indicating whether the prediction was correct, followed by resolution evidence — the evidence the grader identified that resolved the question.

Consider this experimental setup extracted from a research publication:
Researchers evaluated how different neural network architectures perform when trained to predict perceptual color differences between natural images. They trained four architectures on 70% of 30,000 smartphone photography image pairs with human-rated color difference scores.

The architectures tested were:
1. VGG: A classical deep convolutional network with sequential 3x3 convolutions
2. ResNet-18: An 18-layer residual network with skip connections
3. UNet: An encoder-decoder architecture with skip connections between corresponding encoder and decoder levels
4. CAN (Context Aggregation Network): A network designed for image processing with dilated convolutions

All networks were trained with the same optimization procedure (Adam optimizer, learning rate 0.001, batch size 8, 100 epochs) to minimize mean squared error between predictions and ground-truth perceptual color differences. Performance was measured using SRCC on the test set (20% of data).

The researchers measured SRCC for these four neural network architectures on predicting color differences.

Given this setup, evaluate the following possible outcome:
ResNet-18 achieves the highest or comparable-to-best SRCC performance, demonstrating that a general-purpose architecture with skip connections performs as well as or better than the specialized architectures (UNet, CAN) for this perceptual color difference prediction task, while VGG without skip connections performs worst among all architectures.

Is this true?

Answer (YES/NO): NO